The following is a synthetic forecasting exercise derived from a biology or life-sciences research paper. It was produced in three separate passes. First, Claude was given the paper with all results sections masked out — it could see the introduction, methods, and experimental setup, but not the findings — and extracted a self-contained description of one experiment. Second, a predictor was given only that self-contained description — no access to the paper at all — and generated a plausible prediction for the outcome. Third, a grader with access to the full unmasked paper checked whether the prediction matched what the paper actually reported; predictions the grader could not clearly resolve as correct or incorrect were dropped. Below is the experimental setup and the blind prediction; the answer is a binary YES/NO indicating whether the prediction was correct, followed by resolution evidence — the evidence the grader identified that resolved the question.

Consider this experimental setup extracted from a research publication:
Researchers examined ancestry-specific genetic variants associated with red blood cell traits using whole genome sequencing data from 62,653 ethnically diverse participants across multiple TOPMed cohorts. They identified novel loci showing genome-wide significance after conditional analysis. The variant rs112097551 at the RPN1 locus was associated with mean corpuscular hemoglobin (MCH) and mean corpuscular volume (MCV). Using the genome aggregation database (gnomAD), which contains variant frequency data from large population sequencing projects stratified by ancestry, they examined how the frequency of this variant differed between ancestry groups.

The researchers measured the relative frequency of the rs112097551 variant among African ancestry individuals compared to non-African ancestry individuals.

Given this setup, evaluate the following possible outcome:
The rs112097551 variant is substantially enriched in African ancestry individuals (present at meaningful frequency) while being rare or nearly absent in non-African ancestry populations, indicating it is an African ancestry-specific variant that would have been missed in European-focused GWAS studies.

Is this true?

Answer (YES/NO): YES